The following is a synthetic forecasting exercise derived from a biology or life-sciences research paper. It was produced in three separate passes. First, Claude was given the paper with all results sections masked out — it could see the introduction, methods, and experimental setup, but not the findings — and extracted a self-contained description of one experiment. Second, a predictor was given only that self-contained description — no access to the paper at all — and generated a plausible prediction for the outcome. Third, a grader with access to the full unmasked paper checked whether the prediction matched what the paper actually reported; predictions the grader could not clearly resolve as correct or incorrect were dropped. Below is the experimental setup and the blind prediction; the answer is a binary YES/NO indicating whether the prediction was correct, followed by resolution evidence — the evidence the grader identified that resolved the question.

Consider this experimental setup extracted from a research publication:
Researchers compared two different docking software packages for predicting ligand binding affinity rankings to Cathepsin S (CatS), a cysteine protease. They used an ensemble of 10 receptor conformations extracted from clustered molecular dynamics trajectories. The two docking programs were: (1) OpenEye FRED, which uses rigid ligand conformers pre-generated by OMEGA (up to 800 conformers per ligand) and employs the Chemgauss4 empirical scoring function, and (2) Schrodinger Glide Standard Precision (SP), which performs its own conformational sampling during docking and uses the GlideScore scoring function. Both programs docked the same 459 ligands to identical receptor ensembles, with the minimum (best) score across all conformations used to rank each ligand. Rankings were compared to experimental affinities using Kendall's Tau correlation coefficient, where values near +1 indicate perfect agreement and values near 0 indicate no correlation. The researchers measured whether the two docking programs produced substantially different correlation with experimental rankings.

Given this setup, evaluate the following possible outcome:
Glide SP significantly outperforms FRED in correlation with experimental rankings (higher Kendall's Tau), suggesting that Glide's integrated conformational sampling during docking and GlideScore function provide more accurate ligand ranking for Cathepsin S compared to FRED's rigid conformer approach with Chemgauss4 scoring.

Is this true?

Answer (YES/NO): YES